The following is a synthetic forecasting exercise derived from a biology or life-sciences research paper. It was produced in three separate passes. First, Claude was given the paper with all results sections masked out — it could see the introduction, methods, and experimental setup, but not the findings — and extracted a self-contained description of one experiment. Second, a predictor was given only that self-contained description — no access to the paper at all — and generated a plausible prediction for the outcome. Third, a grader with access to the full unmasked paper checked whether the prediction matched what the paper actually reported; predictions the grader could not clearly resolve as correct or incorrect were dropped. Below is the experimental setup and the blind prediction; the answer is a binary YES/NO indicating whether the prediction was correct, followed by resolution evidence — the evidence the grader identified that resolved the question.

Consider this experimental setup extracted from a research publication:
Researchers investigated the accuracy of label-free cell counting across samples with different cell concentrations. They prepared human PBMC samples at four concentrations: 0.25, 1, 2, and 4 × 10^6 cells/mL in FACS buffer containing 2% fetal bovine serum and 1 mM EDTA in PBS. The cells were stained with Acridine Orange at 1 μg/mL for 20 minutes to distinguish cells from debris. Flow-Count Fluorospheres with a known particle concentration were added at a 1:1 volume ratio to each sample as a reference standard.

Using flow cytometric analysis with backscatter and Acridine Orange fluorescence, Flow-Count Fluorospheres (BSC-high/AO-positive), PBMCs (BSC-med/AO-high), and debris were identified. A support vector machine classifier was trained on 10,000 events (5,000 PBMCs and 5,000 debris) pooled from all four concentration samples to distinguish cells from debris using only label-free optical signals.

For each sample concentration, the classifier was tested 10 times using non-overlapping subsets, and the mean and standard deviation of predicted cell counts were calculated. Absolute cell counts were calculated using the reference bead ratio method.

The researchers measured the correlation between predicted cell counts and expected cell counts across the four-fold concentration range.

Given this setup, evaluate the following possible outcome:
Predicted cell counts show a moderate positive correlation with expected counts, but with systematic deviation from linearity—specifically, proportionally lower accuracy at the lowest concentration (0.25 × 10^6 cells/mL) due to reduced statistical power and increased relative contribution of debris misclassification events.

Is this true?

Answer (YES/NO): NO